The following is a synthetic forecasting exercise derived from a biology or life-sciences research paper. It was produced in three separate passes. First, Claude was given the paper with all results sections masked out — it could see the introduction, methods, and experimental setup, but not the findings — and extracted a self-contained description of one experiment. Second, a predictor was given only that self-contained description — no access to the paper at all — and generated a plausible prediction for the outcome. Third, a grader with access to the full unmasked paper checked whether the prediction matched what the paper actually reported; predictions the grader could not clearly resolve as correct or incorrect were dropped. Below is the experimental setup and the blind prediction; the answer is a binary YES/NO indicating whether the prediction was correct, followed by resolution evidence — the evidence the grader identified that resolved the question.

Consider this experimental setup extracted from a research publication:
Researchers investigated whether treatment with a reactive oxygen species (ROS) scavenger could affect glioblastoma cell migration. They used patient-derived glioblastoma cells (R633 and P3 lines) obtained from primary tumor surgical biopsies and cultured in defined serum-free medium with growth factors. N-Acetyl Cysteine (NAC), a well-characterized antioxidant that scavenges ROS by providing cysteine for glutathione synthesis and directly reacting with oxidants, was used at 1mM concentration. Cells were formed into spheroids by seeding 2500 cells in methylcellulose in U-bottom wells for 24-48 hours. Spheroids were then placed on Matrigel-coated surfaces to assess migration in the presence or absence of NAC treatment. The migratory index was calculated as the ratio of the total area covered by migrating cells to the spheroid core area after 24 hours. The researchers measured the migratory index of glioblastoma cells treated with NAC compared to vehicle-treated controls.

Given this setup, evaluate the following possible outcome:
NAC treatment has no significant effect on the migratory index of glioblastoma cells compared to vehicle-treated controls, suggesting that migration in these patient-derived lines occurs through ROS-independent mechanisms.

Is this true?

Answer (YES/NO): NO